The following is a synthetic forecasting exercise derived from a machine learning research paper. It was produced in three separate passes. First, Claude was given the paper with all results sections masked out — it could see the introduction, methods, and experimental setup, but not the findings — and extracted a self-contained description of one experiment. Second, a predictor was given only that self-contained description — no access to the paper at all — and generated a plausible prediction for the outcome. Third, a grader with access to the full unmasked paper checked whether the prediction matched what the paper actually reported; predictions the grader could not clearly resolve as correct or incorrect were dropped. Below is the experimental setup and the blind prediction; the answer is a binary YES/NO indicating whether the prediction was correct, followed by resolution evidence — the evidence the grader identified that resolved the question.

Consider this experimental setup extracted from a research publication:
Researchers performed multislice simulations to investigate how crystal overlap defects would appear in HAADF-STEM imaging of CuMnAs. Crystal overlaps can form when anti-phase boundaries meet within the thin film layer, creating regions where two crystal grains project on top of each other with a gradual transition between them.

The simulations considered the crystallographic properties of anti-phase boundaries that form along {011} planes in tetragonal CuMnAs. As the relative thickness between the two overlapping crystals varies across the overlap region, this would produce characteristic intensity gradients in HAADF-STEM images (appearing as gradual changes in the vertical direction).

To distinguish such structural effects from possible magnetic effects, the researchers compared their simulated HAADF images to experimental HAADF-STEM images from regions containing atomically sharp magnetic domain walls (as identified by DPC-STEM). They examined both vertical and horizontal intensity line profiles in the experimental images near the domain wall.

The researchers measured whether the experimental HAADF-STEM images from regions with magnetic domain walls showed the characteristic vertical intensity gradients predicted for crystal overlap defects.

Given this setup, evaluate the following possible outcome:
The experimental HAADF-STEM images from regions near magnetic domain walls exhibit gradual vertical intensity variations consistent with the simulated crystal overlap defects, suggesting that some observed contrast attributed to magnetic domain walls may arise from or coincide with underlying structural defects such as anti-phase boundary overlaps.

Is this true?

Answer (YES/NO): NO